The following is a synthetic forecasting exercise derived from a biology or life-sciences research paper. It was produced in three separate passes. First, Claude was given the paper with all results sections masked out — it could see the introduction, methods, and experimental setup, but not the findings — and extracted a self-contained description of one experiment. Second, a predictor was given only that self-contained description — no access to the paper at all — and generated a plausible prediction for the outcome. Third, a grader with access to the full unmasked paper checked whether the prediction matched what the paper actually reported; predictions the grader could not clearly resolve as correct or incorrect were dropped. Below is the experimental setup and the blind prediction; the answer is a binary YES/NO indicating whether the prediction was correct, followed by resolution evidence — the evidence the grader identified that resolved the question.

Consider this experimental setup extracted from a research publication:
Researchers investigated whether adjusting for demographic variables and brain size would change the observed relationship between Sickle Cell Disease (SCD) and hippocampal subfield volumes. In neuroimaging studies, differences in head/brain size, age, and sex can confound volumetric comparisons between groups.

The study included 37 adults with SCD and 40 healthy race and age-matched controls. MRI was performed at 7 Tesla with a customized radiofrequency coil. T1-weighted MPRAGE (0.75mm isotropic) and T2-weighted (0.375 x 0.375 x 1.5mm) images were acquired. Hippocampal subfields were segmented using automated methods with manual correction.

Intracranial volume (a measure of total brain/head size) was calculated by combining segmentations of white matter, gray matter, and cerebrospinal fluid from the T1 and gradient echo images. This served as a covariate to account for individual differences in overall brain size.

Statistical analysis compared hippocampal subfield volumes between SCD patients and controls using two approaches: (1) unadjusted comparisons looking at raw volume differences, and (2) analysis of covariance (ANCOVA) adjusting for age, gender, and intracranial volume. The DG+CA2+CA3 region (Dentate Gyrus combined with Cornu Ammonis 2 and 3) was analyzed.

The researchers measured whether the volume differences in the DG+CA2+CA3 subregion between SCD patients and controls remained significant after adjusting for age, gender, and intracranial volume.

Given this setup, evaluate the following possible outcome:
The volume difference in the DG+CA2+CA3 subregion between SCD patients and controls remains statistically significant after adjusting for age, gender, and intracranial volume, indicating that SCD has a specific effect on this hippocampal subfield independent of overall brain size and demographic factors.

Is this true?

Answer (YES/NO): YES